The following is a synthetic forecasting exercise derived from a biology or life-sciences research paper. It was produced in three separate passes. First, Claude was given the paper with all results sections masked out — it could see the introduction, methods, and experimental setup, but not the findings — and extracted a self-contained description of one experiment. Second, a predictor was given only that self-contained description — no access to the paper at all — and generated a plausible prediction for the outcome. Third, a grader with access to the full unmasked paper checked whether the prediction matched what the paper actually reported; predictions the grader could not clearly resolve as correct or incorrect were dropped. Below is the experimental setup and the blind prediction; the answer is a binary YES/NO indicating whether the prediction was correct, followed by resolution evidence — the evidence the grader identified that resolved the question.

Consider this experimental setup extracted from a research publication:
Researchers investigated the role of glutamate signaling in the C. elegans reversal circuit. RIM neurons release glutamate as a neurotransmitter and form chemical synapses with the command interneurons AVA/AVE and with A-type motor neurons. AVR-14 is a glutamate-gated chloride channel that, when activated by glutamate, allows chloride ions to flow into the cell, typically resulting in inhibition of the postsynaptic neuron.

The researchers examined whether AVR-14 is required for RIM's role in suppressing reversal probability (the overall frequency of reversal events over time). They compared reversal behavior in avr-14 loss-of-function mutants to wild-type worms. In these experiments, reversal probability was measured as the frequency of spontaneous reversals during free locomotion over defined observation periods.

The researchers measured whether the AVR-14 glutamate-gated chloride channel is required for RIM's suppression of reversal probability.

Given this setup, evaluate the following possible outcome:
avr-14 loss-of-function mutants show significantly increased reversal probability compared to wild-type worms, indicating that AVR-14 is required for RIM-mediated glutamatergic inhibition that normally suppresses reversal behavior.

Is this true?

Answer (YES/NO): YES